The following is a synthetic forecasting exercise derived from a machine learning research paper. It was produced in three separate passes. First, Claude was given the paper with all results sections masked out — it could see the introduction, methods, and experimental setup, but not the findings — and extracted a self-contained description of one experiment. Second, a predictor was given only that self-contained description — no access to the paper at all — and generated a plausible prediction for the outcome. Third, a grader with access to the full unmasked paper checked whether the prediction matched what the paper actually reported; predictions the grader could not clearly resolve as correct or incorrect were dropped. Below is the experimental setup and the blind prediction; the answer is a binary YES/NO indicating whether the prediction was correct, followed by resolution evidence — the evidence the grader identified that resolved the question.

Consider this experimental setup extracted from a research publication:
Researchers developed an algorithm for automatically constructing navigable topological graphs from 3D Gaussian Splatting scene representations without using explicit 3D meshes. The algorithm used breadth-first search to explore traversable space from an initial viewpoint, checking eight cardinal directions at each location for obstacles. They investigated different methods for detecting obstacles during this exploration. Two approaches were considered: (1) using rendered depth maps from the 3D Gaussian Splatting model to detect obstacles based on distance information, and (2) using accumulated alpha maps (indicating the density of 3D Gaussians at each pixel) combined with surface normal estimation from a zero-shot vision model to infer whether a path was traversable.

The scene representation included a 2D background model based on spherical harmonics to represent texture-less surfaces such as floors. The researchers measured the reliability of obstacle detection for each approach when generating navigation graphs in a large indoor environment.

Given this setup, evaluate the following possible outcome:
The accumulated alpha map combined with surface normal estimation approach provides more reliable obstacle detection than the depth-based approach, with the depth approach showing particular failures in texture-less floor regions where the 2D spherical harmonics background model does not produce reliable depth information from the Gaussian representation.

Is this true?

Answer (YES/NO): YES